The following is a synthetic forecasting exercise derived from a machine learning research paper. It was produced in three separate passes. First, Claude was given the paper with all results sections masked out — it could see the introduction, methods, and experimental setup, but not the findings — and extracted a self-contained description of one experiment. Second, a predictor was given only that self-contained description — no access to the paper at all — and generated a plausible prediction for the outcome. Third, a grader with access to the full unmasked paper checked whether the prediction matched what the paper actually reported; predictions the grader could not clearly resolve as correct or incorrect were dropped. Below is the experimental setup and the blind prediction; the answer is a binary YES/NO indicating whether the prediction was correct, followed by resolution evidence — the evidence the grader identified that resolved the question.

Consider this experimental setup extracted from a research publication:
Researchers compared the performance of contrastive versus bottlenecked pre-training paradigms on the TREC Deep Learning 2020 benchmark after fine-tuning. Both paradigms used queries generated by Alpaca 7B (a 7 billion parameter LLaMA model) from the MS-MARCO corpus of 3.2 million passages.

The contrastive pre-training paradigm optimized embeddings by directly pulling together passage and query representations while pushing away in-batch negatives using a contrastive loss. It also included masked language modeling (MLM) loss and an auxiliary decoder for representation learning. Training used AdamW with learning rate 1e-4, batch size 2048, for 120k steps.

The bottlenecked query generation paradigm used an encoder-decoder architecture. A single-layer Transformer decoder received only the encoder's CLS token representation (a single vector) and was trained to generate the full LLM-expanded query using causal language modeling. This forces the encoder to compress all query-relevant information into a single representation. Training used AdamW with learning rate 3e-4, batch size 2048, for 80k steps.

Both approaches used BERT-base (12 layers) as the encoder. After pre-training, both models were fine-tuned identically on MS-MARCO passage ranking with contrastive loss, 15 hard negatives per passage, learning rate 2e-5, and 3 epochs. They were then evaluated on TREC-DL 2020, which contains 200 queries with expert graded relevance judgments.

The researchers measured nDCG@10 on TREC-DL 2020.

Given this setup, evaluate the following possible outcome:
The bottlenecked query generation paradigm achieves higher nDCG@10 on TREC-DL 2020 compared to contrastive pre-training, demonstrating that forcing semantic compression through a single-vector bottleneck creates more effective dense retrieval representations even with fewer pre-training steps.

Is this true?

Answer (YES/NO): NO